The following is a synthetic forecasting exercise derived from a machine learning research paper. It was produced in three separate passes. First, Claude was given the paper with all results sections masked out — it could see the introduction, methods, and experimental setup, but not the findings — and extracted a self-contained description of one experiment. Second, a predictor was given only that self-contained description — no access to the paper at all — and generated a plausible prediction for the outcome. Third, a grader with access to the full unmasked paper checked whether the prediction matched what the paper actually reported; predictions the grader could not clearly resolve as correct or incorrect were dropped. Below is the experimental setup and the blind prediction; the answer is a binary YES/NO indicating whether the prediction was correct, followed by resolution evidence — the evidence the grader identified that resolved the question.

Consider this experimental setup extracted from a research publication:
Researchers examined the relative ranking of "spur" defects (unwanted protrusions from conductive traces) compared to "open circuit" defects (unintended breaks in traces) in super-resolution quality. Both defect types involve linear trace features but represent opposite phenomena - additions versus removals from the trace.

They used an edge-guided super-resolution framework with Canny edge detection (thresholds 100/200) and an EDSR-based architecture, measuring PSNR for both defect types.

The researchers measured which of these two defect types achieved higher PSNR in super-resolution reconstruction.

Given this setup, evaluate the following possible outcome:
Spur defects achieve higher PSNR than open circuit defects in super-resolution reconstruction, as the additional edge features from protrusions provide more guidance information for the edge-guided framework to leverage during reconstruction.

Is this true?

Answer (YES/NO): YES